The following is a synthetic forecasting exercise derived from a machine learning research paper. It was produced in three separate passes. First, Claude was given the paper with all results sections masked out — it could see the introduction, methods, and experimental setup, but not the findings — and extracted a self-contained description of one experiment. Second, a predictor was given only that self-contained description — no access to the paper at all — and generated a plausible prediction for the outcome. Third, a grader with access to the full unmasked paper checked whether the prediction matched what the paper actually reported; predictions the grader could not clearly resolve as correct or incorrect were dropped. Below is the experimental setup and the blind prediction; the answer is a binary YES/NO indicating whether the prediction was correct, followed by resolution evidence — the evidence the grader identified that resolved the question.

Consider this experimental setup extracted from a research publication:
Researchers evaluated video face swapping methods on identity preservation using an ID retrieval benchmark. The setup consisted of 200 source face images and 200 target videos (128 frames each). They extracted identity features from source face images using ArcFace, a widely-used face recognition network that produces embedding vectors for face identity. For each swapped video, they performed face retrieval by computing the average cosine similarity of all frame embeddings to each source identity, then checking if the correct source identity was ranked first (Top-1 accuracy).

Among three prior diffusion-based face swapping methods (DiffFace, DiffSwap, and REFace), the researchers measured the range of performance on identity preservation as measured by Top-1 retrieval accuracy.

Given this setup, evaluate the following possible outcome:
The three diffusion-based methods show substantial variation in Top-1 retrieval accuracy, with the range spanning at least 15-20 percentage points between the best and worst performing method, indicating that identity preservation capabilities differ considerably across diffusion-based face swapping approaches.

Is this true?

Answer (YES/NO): YES